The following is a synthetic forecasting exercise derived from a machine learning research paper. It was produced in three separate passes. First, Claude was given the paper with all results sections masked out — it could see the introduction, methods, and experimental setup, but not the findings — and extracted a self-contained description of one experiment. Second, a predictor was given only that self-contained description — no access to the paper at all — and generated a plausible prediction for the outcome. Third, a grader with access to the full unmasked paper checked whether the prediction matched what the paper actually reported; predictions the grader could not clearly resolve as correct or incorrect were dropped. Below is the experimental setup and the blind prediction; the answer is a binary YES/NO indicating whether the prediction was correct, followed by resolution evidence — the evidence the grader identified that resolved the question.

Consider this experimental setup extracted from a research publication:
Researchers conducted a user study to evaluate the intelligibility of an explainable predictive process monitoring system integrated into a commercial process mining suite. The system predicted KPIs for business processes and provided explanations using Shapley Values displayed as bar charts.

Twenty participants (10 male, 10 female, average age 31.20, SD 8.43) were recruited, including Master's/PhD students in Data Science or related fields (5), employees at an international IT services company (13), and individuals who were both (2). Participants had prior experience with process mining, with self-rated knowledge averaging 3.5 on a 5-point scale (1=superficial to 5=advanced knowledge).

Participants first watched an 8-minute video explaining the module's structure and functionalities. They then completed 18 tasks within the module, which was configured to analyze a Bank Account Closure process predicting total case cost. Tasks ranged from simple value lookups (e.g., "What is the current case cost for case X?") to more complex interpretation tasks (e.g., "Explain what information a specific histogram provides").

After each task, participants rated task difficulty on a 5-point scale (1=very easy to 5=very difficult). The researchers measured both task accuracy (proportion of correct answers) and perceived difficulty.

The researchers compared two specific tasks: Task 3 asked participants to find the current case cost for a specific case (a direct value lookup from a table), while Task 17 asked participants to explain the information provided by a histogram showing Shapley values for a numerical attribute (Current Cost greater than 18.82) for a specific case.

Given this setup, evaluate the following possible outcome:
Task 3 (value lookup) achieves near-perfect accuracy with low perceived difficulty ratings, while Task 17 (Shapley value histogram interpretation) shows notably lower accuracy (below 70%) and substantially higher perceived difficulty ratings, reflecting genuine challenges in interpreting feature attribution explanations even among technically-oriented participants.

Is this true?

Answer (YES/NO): YES